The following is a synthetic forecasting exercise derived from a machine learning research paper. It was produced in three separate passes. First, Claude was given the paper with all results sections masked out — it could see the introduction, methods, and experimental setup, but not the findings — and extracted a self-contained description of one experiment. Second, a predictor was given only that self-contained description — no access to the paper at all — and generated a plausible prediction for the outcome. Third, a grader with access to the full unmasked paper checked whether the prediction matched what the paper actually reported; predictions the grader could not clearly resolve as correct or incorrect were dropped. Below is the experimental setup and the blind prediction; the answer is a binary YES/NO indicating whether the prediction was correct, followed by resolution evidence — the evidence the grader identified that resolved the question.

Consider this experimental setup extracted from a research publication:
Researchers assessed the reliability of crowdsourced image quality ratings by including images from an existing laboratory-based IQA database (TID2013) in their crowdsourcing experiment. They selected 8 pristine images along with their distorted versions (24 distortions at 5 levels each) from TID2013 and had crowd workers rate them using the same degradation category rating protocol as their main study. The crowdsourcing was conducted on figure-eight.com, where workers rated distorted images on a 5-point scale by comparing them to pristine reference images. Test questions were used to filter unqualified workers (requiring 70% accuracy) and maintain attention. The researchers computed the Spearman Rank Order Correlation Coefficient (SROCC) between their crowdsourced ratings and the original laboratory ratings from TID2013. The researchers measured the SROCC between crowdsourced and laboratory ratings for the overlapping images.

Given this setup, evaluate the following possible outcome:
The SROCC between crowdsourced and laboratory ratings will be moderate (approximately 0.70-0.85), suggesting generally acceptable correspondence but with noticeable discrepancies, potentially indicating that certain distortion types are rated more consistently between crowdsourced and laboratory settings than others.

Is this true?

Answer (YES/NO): NO